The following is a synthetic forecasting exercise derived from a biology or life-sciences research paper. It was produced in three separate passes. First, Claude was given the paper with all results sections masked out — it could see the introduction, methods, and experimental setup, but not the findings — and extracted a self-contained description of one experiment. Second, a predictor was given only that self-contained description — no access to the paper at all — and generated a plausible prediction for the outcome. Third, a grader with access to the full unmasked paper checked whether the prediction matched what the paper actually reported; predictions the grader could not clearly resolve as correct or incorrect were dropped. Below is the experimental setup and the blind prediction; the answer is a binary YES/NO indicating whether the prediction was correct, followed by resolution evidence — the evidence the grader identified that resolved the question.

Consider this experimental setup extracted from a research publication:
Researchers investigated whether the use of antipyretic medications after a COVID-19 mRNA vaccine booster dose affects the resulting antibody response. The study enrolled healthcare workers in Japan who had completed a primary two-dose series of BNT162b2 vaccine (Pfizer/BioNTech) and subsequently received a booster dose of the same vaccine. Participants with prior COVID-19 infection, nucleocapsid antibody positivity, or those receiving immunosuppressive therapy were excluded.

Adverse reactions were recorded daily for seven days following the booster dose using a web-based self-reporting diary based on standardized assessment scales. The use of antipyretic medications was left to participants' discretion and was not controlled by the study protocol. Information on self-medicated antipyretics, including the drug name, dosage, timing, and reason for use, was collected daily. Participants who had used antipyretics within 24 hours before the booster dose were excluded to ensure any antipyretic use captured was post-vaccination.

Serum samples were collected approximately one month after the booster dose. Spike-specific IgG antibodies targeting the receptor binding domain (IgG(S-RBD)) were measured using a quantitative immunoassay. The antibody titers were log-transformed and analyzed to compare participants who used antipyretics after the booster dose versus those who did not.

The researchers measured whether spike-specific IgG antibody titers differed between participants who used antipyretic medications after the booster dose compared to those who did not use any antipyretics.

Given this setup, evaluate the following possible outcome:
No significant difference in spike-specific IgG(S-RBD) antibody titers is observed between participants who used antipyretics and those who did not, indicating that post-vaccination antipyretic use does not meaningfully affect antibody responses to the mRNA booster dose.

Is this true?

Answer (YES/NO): YES